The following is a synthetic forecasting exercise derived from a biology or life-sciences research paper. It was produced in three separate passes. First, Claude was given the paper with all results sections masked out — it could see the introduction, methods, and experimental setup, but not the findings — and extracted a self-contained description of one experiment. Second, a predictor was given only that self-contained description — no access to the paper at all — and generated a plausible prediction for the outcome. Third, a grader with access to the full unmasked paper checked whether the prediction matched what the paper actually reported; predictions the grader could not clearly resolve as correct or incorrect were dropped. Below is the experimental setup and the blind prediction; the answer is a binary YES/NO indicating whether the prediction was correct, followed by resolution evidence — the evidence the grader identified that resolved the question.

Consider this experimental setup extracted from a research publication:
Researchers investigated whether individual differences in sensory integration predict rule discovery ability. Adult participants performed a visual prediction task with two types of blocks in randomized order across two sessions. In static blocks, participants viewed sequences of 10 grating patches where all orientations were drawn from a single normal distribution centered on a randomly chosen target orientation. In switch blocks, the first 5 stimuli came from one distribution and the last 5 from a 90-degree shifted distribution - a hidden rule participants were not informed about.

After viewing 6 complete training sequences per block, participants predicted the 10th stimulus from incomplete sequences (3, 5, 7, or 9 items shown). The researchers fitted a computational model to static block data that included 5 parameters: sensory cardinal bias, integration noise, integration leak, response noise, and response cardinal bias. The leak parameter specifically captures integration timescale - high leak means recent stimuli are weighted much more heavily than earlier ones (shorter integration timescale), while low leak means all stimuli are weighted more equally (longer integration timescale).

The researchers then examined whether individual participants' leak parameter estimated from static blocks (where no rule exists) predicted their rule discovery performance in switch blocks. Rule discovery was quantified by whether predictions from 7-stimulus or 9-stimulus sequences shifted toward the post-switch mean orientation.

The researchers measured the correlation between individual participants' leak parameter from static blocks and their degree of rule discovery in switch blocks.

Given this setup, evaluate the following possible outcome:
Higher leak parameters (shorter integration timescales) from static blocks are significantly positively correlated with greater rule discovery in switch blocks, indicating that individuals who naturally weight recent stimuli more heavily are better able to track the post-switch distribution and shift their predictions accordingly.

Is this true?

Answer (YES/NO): NO